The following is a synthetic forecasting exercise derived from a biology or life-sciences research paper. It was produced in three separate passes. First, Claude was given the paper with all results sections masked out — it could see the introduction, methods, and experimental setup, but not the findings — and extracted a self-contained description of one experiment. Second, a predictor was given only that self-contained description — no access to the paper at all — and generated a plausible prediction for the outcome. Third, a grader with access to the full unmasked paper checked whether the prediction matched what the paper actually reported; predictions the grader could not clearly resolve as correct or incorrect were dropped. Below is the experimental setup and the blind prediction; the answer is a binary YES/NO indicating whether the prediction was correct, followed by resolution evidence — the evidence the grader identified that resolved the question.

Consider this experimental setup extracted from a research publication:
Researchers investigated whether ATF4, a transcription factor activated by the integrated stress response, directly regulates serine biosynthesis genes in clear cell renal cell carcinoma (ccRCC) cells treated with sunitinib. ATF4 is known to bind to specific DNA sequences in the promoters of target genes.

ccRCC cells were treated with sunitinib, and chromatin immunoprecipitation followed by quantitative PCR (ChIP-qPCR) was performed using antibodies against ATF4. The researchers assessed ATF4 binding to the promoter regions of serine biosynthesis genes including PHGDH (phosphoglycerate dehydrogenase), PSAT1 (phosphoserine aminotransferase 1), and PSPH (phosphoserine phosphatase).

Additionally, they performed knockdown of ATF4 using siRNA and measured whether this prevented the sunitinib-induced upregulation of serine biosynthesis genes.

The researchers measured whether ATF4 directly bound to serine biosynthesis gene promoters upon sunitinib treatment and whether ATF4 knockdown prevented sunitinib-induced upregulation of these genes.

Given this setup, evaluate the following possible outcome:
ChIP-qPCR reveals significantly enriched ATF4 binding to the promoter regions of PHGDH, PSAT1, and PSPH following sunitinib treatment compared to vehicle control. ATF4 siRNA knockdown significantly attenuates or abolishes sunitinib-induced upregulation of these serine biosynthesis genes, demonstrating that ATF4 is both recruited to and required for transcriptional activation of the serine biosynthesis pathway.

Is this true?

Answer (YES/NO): NO